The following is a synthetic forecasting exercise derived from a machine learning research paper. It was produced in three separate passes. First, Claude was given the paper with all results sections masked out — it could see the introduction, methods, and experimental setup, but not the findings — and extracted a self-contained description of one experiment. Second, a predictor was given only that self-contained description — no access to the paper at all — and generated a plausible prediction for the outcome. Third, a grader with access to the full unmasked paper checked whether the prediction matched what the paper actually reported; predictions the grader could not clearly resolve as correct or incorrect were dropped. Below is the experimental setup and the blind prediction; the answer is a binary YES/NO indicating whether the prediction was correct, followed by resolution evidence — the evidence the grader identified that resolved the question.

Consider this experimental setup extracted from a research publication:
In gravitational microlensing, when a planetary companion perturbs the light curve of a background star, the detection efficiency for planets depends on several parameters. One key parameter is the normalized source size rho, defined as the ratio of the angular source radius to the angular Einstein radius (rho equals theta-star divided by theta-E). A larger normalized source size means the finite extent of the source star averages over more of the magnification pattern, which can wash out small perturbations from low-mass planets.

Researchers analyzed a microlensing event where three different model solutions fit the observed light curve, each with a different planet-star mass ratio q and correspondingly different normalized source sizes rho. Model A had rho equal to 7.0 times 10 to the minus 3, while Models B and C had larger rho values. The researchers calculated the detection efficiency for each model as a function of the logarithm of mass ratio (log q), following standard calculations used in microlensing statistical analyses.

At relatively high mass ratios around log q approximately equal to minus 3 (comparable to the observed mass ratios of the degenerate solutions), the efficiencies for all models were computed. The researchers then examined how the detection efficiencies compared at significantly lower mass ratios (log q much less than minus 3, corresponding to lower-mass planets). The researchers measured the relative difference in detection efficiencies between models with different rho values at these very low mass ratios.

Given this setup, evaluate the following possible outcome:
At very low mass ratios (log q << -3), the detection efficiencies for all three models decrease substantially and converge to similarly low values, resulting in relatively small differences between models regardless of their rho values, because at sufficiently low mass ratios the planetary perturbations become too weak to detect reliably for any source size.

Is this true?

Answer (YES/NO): NO